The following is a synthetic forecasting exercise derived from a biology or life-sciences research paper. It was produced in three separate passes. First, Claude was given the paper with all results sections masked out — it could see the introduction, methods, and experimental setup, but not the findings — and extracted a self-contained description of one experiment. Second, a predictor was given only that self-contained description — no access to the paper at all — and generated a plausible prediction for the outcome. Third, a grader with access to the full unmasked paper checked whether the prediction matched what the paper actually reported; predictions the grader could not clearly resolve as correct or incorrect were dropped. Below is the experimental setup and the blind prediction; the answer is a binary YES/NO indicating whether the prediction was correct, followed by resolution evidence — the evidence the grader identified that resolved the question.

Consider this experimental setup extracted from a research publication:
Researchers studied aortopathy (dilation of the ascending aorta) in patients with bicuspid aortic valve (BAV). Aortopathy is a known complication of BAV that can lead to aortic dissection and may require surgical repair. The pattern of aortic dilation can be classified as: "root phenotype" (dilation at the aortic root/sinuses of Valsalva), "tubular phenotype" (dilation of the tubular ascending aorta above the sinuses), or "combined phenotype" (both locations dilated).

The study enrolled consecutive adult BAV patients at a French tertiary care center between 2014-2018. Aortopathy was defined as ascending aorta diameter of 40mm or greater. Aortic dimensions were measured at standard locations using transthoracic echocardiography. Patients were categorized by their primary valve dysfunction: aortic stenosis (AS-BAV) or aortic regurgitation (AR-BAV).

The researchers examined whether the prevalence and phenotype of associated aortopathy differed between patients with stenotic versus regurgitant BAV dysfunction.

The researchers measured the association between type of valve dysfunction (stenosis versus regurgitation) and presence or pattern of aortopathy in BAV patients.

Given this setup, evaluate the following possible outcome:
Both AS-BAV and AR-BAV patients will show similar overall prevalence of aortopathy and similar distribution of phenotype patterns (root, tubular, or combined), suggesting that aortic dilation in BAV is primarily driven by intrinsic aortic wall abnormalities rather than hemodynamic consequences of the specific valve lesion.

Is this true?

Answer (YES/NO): NO